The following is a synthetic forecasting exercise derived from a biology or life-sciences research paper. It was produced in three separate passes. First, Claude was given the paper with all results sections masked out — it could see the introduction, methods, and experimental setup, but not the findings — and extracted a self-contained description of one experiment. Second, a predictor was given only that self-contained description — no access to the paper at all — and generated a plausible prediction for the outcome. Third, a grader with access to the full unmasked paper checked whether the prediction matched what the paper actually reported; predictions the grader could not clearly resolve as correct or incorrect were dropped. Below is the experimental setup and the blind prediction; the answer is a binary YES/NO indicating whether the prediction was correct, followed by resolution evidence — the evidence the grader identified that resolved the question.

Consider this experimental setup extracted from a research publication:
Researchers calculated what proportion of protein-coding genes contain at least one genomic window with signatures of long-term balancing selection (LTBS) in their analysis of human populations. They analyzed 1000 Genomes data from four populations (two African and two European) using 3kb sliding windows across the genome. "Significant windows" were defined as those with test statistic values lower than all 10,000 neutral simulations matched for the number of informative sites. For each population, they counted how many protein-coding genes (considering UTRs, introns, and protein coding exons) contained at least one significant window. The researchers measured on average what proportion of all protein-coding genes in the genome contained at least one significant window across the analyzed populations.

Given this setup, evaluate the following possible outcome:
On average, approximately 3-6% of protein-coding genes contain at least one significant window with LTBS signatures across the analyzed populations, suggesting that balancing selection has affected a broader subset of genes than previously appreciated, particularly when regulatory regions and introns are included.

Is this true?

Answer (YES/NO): NO